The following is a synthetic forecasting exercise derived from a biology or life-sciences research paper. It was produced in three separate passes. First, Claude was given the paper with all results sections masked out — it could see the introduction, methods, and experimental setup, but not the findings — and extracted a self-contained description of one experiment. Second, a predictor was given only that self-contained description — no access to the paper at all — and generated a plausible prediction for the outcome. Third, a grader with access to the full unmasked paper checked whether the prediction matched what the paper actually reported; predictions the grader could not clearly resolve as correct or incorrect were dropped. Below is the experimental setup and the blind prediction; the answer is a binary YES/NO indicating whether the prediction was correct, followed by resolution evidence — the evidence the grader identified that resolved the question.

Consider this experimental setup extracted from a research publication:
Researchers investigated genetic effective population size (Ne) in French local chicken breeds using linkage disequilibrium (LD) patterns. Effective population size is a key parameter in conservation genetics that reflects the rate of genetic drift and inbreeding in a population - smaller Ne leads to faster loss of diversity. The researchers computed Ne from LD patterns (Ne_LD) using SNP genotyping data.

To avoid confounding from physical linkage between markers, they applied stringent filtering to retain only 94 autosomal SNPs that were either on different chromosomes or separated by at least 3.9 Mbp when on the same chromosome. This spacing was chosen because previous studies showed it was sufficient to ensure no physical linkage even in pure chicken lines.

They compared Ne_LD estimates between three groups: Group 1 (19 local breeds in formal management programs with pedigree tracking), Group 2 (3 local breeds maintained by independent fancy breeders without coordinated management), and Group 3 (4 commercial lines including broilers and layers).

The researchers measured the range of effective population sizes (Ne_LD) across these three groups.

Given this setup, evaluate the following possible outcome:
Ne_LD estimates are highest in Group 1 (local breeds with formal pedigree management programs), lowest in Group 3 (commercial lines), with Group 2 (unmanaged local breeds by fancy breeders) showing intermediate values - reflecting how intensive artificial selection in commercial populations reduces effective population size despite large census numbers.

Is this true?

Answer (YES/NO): NO